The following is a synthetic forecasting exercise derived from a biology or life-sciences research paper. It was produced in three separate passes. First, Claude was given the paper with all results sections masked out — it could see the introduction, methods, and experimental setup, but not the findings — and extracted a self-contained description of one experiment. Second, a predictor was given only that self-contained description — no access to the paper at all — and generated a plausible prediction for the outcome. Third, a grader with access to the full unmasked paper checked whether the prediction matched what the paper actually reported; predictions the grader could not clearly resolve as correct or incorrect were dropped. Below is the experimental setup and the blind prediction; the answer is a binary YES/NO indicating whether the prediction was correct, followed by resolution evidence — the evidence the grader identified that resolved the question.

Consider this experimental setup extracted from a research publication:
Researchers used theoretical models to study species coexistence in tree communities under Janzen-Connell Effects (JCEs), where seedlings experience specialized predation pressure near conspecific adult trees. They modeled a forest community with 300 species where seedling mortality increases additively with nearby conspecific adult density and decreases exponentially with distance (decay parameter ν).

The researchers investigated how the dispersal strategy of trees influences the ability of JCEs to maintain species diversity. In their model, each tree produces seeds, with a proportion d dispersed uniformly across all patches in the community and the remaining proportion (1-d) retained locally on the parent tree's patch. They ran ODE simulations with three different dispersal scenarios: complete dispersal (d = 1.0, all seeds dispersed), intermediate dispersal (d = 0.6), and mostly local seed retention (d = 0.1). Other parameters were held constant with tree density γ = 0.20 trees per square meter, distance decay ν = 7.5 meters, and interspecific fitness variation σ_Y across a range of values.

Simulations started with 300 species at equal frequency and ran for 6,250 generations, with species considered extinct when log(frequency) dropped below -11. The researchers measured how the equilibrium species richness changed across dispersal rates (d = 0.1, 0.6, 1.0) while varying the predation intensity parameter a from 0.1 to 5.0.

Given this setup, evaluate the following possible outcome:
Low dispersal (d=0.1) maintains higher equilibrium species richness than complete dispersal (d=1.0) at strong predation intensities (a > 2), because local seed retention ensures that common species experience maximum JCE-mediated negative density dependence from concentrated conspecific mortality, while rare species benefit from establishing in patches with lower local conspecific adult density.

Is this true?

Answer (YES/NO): NO